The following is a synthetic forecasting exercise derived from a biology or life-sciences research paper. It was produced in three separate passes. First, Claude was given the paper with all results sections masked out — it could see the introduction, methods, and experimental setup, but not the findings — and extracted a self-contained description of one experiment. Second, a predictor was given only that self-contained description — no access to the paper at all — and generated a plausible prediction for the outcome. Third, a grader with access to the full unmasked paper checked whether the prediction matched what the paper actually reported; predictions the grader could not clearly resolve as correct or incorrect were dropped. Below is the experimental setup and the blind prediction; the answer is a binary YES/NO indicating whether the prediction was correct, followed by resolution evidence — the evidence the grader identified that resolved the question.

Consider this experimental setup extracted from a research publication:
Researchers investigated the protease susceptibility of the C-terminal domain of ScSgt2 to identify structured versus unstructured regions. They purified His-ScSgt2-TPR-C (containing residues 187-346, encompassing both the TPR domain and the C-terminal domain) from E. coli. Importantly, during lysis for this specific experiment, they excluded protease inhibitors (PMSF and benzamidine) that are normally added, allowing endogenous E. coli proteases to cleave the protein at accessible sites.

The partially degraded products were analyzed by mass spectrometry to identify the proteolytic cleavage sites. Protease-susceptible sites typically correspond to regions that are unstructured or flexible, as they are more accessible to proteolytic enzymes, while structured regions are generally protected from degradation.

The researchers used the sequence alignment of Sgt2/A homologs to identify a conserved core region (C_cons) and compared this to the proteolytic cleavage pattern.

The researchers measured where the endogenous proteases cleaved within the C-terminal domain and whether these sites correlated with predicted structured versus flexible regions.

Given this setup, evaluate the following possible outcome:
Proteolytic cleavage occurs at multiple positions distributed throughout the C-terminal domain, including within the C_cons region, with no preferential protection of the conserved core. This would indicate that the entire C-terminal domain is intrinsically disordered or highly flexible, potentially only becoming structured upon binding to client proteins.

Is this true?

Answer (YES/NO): NO